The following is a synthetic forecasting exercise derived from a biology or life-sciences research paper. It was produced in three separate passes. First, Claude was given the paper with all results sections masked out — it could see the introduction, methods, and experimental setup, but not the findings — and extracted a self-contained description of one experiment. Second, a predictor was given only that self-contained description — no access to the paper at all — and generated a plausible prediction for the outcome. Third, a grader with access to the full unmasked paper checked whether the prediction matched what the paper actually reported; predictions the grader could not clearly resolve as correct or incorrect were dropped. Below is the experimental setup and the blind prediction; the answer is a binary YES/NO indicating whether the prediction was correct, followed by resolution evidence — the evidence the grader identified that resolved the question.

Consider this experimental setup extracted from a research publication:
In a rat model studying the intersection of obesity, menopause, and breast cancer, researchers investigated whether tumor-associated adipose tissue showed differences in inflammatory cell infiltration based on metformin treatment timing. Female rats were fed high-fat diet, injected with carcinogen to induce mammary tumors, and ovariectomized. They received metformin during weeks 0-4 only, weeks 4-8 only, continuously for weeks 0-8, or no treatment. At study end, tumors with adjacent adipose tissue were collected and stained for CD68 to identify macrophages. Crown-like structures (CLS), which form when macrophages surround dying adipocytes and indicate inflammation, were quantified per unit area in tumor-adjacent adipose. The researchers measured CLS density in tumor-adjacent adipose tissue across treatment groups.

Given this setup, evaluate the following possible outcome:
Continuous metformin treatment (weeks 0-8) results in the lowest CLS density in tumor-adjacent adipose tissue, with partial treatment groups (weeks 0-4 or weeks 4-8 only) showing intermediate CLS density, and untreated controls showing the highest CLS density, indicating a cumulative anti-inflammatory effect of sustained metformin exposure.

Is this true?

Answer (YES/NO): NO